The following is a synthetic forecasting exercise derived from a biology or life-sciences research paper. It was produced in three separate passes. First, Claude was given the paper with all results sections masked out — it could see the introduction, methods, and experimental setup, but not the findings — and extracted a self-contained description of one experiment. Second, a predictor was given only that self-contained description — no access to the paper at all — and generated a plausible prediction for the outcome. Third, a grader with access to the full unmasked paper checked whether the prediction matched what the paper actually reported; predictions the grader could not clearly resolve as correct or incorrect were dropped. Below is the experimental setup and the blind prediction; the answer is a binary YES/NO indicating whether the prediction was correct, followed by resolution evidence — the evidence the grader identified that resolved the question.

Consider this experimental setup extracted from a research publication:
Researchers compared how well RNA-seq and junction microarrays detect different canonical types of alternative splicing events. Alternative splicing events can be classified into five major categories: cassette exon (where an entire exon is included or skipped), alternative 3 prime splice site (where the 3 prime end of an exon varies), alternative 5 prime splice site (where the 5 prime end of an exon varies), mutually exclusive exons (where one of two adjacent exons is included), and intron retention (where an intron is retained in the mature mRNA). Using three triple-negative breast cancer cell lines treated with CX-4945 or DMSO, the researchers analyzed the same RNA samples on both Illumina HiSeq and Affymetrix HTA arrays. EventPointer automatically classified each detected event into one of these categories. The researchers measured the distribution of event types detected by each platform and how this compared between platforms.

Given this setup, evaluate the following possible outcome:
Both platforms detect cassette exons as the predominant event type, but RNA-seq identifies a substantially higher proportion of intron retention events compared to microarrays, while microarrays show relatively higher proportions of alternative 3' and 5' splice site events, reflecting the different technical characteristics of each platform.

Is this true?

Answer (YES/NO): NO